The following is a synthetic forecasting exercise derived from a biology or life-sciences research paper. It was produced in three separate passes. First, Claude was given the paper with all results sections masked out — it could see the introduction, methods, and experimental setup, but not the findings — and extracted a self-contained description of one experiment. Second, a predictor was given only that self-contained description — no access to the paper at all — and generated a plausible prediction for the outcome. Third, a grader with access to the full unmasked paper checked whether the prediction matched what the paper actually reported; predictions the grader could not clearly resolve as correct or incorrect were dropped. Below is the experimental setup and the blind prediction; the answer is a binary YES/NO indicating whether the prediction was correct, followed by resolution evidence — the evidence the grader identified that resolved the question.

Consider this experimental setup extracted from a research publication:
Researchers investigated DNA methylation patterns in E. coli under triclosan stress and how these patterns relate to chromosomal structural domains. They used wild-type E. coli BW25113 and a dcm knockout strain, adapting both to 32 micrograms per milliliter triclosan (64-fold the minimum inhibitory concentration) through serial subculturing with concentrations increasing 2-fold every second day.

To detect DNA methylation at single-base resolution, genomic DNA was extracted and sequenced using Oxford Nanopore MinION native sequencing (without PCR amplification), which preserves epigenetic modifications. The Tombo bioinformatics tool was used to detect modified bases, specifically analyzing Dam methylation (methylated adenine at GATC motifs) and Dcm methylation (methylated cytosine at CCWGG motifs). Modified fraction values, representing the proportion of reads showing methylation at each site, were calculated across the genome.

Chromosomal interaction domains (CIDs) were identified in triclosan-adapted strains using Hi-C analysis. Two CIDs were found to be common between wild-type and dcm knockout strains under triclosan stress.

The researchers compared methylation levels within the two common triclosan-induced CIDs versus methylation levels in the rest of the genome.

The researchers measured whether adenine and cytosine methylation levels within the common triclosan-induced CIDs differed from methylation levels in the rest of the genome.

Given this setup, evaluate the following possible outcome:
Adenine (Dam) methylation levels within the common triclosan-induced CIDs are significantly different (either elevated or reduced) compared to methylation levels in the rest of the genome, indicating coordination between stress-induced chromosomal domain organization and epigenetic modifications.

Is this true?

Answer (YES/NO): YES